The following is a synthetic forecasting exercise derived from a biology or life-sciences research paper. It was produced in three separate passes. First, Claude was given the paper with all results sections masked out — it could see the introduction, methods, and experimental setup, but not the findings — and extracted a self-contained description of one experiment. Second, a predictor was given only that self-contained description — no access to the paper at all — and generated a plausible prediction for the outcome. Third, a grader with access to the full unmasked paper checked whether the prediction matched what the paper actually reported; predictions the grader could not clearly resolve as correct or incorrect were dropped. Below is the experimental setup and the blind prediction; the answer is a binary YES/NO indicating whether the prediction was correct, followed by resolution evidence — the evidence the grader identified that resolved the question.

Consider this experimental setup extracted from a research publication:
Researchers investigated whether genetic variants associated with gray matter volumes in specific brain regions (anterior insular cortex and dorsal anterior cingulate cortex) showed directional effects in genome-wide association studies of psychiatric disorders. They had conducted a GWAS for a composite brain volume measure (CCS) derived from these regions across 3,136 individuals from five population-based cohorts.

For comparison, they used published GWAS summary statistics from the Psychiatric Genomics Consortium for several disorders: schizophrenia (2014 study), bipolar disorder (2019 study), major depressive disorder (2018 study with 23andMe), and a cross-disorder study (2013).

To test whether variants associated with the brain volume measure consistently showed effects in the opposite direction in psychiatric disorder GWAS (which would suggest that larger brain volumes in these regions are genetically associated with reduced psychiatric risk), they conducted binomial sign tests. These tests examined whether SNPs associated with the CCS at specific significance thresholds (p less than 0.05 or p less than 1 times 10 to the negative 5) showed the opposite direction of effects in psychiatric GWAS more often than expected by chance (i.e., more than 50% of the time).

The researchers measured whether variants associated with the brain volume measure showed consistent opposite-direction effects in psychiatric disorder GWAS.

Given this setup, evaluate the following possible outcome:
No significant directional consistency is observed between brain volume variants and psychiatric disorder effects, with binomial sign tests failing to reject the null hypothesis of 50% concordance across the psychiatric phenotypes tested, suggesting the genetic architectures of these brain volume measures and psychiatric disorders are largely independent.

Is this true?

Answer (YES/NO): YES